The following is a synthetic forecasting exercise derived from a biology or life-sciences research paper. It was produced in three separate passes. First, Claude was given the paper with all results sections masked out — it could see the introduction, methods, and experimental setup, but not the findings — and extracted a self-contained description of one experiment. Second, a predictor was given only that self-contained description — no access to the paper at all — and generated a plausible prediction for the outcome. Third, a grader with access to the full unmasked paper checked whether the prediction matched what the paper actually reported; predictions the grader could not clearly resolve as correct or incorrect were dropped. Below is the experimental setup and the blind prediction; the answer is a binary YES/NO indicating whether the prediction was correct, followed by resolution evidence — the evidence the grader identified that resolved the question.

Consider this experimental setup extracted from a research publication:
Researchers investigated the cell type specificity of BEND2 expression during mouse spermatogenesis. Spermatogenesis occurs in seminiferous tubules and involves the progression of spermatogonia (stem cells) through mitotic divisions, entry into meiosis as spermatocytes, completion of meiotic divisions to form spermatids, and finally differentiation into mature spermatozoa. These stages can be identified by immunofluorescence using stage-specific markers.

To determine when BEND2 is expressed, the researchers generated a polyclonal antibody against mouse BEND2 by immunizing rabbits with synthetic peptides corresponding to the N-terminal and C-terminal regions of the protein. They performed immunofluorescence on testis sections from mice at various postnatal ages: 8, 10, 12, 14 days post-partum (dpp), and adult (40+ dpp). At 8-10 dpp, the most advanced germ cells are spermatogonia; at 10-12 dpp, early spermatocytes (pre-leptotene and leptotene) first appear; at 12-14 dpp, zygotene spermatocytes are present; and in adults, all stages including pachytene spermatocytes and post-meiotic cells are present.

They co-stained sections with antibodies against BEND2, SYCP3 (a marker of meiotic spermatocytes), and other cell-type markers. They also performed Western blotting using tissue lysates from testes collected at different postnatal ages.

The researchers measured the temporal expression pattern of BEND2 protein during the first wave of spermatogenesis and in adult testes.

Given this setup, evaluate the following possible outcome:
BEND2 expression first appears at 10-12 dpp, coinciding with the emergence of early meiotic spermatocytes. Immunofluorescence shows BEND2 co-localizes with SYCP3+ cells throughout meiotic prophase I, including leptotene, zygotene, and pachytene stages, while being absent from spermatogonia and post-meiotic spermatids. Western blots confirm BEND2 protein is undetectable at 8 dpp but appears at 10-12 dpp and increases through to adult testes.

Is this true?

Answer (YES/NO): NO